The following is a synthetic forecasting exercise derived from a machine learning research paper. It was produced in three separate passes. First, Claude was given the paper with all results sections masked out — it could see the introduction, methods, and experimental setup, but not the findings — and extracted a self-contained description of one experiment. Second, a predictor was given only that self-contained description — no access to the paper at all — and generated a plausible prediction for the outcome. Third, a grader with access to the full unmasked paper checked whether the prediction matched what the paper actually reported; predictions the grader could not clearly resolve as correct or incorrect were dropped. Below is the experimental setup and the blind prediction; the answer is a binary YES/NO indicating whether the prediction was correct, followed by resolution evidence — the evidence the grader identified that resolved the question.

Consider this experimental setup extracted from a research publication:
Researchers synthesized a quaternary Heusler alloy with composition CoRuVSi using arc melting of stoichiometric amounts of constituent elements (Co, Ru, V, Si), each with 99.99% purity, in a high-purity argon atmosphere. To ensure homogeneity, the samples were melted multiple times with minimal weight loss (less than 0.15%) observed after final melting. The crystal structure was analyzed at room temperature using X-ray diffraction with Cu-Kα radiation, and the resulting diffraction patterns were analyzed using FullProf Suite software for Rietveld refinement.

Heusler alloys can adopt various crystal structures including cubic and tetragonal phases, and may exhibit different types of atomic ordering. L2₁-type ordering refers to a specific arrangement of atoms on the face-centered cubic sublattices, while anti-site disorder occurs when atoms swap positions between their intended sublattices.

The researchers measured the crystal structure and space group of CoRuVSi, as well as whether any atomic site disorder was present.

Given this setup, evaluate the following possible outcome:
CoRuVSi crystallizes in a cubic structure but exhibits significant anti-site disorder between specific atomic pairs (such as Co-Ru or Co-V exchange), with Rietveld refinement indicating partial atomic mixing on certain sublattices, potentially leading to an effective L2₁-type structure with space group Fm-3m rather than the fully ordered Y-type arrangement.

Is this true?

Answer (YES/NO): NO